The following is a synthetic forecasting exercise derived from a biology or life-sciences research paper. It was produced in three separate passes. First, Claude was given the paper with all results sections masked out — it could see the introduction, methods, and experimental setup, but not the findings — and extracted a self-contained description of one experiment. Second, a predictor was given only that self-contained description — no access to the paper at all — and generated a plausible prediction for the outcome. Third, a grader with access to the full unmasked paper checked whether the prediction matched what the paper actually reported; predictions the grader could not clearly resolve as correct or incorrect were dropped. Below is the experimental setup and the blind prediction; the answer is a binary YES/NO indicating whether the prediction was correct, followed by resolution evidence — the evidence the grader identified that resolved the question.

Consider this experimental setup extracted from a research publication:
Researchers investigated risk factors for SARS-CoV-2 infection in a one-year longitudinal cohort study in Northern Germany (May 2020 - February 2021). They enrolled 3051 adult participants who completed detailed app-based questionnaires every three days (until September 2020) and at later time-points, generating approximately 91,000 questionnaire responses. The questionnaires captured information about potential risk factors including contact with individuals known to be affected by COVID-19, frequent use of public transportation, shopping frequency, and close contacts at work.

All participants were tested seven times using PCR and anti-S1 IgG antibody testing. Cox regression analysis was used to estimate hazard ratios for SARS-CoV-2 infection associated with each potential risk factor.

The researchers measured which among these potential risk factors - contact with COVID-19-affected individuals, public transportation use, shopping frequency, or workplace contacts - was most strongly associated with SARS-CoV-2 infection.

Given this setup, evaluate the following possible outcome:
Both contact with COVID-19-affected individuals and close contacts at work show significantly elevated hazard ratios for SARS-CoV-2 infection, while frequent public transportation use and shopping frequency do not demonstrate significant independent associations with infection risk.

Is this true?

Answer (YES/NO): NO